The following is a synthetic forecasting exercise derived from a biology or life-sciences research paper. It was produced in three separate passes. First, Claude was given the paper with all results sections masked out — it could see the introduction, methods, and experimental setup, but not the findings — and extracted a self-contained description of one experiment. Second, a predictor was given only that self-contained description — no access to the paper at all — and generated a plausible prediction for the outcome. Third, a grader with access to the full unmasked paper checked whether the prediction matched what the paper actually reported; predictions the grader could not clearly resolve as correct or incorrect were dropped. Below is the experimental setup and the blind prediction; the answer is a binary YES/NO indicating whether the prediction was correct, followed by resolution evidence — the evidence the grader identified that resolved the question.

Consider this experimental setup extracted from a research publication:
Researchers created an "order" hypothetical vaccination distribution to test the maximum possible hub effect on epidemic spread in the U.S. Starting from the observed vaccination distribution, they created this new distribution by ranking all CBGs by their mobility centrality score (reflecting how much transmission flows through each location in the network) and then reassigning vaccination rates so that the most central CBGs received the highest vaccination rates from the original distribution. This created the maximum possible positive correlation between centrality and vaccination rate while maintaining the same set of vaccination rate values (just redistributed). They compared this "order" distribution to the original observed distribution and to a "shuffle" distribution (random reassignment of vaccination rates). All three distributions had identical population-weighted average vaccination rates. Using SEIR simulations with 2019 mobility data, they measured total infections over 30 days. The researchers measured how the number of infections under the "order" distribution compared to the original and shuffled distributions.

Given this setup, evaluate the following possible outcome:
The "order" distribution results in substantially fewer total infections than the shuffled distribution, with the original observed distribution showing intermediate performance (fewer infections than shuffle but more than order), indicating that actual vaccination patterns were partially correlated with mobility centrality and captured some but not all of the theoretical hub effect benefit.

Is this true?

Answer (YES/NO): NO